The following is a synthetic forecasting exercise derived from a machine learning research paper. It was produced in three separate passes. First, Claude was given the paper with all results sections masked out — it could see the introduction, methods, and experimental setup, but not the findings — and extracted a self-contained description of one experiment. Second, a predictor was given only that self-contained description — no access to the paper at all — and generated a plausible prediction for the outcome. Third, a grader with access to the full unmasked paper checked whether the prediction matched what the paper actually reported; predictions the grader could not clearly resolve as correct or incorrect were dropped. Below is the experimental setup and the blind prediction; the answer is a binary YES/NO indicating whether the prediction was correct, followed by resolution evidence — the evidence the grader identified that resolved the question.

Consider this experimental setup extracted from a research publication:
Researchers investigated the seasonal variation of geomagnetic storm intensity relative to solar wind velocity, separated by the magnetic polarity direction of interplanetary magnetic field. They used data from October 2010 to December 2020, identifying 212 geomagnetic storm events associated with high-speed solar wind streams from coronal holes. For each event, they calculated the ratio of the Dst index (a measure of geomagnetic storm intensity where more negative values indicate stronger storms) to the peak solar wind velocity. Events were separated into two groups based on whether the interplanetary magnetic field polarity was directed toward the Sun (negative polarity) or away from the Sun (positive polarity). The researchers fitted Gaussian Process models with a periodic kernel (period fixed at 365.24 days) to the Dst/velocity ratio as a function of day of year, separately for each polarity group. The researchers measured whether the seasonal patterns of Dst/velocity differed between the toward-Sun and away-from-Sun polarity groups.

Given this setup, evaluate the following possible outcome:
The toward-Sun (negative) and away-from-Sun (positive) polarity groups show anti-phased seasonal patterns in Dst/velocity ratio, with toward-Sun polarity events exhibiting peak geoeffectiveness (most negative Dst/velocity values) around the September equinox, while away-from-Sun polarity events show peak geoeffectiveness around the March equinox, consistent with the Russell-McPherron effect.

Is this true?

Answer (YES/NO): NO